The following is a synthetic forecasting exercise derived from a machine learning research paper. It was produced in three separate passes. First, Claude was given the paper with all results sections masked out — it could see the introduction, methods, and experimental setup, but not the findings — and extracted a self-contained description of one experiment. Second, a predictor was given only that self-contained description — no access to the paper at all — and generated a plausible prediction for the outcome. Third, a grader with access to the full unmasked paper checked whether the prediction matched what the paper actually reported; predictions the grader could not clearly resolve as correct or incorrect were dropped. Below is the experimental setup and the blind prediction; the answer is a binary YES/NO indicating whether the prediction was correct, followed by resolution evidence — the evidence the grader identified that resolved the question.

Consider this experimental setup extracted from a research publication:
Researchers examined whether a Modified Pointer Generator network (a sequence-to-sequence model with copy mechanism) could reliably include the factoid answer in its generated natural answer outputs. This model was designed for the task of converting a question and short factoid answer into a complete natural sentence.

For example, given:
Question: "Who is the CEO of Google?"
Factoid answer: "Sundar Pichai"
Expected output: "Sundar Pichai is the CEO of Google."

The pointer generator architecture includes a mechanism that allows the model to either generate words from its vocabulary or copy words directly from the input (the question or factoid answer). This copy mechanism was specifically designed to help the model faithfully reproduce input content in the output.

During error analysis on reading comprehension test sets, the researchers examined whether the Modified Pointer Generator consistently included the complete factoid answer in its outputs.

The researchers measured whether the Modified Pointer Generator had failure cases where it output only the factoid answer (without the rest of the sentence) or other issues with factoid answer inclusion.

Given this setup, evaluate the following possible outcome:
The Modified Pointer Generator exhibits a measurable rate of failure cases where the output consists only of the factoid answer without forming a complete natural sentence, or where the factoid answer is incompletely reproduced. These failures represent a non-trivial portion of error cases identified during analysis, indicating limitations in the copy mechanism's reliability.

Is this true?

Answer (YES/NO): YES